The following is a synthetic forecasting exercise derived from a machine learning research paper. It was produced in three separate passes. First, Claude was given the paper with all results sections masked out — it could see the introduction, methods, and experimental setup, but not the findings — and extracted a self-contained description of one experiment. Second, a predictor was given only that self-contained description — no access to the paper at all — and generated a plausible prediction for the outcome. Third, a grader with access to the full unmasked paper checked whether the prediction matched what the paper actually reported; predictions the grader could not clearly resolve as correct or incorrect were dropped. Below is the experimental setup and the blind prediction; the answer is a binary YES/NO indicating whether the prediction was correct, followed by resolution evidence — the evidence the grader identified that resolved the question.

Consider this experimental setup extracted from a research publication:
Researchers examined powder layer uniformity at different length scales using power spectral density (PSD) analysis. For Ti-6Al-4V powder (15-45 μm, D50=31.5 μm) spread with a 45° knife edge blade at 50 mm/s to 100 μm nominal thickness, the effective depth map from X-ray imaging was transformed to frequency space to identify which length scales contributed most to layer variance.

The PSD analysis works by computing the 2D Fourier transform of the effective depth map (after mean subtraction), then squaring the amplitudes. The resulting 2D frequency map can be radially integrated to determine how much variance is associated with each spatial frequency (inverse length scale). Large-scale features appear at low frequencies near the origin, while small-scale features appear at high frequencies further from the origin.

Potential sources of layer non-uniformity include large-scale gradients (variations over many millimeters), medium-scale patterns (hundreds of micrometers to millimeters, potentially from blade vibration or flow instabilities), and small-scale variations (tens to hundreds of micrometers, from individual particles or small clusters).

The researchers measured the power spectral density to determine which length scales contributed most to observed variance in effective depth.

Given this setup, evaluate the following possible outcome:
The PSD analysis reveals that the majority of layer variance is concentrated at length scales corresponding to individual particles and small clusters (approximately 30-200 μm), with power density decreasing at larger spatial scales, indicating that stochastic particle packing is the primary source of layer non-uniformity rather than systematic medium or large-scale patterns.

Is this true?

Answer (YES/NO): NO